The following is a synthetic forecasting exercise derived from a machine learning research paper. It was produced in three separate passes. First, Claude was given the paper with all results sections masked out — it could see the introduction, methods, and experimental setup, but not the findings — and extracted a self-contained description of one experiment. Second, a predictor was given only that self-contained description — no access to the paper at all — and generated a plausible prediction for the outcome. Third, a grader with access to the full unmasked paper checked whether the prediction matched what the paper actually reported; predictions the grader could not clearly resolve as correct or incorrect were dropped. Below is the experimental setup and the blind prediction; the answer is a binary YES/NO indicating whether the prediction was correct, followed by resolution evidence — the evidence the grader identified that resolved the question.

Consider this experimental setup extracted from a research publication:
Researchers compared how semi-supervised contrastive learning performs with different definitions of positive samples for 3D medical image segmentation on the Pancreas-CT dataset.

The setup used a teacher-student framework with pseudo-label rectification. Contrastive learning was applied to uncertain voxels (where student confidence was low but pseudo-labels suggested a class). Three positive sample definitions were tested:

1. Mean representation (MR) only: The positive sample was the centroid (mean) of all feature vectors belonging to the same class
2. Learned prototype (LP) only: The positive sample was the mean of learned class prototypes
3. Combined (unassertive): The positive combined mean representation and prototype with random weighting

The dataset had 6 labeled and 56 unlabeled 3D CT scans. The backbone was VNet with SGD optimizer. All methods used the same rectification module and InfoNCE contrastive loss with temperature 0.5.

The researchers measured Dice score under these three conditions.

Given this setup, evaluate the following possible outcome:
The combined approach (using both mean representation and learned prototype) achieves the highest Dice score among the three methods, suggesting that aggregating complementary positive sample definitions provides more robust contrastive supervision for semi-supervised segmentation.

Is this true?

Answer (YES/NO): YES